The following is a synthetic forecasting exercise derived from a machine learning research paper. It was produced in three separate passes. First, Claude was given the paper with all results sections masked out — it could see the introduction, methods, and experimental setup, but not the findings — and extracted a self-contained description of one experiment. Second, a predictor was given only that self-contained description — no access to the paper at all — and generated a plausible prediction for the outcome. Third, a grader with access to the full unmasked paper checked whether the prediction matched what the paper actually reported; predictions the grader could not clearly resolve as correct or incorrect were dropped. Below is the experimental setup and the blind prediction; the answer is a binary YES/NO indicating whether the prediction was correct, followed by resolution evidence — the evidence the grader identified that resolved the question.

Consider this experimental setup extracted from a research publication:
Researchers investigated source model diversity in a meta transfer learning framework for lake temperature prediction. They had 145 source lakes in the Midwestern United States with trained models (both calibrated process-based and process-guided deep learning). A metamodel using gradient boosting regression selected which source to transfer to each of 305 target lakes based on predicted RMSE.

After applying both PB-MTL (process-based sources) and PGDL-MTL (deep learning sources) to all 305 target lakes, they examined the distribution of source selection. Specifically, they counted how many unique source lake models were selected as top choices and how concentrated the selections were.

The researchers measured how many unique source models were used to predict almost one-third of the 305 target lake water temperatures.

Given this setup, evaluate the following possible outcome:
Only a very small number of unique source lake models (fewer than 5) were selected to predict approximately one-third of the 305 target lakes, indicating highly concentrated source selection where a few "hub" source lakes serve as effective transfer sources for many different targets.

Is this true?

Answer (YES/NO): NO